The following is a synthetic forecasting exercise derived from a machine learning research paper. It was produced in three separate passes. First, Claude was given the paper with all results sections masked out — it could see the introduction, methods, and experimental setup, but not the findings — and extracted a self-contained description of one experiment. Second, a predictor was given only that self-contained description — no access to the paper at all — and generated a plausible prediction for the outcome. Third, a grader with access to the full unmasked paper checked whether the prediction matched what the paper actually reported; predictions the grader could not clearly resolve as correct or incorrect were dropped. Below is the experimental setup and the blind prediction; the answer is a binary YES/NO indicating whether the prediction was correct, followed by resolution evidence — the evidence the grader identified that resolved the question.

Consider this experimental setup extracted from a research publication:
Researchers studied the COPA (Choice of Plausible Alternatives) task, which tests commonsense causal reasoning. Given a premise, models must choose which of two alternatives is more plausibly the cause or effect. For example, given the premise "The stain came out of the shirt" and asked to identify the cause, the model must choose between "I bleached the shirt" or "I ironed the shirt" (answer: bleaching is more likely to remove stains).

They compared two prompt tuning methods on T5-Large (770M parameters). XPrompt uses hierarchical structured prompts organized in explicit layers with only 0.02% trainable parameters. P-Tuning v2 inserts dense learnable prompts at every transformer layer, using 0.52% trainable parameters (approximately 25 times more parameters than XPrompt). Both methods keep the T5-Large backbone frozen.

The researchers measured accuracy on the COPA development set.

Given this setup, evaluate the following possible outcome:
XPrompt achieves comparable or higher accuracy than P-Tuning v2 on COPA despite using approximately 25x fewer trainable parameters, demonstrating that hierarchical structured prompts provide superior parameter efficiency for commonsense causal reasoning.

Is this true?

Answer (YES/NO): YES